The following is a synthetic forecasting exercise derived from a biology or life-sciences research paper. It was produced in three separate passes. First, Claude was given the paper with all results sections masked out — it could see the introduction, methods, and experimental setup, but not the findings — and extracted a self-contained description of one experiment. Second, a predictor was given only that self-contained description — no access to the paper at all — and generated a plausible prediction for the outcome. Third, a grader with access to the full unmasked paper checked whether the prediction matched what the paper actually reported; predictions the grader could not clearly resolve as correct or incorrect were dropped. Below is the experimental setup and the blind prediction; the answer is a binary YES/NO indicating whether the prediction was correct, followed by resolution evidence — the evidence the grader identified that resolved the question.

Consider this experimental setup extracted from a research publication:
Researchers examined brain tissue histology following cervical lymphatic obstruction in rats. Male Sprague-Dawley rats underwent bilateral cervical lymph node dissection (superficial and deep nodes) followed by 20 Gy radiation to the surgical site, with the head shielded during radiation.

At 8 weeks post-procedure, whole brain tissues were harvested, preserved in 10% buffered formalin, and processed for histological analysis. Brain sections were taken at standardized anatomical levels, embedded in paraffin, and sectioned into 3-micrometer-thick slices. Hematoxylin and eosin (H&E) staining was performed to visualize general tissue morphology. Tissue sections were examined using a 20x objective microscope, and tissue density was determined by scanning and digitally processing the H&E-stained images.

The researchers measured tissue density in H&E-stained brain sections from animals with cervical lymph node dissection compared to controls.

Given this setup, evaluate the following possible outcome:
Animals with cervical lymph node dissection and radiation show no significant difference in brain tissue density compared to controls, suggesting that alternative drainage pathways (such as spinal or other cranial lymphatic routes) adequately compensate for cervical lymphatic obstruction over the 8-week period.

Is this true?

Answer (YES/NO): NO